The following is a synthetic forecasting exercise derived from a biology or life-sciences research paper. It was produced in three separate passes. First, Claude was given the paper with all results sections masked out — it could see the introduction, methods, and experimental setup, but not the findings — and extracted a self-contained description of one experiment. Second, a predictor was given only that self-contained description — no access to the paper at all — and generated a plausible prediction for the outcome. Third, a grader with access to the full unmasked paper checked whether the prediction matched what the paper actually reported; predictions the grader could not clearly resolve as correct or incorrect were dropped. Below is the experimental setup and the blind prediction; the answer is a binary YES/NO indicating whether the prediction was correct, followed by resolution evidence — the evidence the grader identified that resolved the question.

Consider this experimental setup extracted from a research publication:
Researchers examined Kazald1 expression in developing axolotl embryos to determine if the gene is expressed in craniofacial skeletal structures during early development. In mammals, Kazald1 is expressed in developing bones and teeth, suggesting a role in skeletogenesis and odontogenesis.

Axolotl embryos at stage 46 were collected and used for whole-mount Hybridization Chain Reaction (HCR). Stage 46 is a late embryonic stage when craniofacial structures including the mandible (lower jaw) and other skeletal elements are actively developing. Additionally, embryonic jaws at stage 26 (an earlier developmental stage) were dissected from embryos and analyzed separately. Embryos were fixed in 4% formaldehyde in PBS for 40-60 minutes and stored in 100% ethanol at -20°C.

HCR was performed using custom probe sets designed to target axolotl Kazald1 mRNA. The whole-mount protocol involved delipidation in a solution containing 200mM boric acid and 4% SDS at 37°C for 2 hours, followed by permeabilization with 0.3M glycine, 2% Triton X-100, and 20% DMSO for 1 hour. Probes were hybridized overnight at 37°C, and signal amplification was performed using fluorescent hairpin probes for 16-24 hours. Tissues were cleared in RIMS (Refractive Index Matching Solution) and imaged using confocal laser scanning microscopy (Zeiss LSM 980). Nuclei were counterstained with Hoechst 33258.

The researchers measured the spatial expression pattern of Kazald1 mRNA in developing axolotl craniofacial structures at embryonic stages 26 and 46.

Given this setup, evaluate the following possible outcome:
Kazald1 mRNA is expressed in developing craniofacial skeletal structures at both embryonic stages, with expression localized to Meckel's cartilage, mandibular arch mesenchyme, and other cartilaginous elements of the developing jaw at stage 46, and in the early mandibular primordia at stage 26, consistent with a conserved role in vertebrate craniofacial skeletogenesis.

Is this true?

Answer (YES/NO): NO